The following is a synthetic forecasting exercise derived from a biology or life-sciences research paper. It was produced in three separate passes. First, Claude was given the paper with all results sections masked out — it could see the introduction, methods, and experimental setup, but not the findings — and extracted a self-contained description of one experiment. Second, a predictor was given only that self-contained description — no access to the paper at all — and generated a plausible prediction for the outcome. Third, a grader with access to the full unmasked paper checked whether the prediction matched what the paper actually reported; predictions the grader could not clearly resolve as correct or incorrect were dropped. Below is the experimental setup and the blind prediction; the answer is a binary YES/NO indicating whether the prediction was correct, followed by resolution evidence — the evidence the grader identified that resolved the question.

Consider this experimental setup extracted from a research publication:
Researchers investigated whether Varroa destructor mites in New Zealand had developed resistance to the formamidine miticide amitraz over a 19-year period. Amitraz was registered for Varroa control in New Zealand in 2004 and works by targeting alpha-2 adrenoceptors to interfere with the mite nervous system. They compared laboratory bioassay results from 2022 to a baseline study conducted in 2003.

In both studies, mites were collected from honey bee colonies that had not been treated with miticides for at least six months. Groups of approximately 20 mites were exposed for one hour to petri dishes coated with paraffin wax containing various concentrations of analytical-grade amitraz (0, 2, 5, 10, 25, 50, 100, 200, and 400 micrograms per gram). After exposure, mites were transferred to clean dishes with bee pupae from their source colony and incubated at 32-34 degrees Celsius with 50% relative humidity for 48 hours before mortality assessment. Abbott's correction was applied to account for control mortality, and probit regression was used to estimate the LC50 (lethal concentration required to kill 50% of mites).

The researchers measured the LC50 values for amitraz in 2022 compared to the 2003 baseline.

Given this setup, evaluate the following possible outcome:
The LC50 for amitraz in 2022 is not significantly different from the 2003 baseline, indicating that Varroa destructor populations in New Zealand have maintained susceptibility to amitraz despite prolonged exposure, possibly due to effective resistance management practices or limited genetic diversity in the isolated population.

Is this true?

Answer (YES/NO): NO